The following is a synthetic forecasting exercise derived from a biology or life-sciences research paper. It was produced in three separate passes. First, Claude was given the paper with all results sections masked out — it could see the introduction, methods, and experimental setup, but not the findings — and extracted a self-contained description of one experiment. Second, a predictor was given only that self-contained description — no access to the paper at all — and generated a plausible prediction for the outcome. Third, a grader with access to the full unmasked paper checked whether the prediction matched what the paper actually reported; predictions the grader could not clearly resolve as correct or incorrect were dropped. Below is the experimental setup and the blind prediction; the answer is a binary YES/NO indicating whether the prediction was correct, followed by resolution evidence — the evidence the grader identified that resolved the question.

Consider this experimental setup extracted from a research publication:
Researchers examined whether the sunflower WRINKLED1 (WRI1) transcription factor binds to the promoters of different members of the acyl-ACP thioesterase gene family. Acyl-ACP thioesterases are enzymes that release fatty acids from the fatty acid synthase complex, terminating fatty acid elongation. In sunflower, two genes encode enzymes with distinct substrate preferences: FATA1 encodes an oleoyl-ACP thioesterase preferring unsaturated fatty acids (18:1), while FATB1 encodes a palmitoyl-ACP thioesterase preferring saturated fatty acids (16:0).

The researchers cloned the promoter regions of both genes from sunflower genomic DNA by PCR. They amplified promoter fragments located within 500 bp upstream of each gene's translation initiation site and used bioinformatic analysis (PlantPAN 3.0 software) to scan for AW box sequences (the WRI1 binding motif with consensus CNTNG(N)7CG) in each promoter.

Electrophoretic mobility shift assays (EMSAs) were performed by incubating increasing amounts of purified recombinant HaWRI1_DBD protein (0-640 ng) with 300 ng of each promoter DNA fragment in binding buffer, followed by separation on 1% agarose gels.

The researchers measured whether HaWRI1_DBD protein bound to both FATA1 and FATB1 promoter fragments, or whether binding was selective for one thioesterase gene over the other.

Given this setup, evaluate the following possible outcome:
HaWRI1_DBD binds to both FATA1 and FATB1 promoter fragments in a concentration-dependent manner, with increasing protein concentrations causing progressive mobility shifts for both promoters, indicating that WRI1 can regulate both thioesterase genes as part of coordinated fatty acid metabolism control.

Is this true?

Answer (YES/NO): NO